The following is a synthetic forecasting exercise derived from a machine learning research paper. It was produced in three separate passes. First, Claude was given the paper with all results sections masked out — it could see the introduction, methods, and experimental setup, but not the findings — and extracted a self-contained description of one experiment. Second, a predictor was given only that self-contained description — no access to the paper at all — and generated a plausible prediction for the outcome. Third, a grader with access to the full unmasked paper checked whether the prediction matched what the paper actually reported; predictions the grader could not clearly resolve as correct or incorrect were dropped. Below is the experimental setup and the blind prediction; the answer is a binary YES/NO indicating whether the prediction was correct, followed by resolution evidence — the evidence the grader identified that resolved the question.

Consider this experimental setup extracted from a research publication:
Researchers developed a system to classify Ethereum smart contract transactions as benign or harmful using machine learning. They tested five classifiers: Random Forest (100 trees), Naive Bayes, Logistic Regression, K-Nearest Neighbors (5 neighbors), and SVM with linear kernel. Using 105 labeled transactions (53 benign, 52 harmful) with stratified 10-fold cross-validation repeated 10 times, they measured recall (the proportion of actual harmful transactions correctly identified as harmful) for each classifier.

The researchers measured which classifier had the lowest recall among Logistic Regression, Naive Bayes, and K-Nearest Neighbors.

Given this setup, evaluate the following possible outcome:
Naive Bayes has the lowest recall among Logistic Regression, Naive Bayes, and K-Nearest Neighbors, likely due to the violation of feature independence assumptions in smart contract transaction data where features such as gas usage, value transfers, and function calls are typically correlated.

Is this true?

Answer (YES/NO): NO